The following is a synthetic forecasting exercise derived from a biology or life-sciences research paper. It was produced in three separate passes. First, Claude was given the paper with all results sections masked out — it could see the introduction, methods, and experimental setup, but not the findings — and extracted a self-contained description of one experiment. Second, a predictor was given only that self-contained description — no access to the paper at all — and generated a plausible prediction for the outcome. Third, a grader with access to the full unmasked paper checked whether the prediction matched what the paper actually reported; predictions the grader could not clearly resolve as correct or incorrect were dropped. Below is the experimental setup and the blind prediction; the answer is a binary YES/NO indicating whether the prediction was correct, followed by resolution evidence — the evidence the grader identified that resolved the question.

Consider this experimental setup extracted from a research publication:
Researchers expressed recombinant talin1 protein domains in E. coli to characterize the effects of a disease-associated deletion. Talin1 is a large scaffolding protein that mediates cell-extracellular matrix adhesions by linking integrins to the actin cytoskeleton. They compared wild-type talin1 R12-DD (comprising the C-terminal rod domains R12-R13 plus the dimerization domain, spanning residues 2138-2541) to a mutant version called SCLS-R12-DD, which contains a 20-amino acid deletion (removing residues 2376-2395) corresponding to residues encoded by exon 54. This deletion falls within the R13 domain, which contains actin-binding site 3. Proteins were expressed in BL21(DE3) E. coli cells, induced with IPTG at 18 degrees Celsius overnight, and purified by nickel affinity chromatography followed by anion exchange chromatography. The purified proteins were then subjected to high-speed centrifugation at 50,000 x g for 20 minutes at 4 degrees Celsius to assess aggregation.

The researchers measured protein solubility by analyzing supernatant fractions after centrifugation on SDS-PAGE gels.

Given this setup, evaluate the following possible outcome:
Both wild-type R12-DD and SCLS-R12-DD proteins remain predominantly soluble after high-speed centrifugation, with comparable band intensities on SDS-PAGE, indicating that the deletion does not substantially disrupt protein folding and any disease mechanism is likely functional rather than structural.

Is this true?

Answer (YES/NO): NO